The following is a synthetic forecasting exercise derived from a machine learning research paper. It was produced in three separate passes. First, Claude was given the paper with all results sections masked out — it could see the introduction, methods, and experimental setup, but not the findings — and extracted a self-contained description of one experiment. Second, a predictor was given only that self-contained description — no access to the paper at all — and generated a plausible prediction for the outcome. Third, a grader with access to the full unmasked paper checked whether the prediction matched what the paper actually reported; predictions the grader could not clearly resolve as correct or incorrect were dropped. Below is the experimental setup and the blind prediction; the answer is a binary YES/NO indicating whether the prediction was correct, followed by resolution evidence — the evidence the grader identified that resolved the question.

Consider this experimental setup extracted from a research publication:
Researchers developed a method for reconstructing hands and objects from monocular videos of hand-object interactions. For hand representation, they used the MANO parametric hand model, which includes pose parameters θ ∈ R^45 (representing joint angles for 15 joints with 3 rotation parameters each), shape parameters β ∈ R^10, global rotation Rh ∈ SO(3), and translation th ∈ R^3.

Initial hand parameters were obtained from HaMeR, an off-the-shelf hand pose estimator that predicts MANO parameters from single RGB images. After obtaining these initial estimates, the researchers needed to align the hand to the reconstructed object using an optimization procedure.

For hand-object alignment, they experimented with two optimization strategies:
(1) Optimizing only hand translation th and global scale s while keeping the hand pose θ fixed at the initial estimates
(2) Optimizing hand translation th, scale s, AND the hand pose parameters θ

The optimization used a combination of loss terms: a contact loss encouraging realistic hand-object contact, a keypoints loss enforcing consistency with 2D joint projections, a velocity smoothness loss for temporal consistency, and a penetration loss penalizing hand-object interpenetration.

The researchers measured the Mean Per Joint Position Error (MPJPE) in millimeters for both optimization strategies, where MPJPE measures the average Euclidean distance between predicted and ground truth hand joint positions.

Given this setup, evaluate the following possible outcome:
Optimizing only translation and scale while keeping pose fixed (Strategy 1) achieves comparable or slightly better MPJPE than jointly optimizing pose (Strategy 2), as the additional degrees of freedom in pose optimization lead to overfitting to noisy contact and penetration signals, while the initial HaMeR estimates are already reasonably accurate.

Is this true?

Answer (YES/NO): YES